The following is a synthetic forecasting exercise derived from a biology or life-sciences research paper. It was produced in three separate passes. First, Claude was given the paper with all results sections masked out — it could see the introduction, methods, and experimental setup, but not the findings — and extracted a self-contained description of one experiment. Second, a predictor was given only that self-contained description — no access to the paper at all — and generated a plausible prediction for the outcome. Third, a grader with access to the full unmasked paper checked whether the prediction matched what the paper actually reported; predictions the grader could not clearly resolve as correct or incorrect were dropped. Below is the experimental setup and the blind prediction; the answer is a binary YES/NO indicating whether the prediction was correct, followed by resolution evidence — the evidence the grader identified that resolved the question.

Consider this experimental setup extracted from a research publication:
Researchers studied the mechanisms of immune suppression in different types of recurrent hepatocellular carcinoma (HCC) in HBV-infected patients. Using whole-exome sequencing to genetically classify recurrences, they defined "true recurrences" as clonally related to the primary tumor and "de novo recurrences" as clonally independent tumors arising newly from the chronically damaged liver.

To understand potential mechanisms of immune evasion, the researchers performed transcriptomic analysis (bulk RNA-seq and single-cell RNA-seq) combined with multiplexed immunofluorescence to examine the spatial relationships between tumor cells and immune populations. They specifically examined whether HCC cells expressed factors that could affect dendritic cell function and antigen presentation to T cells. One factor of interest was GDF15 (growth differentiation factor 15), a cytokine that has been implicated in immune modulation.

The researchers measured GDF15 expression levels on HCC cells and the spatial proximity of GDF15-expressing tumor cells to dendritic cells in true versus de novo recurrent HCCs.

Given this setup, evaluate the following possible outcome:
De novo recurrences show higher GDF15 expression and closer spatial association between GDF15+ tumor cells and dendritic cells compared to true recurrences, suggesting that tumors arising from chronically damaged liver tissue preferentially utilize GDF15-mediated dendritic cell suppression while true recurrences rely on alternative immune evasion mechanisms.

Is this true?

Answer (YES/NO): NO